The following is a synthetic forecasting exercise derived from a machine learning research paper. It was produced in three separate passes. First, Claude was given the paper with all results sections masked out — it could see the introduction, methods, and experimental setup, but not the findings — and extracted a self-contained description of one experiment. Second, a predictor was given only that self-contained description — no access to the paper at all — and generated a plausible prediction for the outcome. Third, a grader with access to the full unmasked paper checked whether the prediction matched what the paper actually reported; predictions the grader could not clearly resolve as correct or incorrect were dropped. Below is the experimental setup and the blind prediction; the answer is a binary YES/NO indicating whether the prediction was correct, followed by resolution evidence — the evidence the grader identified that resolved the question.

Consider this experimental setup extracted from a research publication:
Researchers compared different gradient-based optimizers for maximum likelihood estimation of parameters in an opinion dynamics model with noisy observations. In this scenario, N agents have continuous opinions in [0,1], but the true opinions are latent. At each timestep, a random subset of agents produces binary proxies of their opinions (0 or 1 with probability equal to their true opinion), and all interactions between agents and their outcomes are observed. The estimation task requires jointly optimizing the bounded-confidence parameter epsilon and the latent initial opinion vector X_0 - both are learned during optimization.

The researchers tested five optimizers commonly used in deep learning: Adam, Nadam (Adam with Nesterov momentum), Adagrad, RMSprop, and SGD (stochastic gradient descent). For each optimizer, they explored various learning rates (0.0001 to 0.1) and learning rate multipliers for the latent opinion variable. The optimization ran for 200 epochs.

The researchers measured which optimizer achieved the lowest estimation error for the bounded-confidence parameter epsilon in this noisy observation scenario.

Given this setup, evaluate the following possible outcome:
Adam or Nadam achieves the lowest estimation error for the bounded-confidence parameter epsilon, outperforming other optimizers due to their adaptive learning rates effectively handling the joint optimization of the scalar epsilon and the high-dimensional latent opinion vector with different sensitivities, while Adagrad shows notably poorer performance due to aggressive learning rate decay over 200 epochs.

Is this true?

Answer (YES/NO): NO